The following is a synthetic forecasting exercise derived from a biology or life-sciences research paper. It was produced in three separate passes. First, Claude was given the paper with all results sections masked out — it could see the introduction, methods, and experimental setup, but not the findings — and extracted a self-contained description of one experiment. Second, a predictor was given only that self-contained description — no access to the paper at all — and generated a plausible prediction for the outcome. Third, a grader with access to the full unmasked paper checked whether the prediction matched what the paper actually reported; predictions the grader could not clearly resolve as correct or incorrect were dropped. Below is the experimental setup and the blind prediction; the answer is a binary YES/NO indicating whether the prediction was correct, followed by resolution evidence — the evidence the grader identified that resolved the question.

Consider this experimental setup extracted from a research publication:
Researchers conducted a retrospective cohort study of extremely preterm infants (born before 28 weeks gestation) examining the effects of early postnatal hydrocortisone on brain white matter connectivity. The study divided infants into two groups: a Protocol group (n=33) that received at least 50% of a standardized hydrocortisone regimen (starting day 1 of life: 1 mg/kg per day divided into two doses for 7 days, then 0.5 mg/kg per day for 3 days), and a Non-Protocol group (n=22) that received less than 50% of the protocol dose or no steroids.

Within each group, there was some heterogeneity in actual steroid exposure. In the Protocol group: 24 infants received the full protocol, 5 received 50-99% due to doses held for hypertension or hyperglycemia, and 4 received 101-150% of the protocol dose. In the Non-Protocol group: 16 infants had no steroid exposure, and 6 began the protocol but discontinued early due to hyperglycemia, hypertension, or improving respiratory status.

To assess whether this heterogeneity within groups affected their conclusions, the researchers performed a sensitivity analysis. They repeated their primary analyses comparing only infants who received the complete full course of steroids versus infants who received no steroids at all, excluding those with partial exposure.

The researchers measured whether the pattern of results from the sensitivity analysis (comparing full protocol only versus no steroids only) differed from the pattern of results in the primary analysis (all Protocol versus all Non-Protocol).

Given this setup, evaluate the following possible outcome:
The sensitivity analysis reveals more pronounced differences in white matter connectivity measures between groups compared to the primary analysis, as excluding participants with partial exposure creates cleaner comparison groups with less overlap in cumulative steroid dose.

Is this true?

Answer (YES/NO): NO